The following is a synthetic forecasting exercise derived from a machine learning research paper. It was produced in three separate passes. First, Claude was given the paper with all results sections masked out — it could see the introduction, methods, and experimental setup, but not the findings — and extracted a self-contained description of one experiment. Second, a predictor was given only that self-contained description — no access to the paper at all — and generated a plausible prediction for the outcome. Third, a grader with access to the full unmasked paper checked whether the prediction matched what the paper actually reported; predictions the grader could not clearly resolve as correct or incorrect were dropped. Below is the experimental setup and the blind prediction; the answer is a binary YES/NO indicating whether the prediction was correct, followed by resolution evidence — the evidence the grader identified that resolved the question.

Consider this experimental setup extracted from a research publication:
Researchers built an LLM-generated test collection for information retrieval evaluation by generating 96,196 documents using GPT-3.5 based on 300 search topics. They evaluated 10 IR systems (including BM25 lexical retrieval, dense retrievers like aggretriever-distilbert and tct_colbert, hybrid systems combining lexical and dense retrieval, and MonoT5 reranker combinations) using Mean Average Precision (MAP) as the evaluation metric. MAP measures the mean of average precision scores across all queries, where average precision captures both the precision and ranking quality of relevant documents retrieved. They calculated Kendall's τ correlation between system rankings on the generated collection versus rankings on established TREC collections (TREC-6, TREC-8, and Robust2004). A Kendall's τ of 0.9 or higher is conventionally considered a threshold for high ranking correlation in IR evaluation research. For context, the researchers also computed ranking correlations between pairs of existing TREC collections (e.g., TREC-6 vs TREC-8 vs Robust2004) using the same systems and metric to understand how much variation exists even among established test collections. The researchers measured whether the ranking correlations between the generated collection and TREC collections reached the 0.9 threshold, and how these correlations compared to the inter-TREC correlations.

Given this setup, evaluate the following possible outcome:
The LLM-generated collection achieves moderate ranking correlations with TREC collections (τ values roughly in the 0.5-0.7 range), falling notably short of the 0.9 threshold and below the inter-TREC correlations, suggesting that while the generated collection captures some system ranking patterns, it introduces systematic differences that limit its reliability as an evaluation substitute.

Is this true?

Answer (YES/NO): NO